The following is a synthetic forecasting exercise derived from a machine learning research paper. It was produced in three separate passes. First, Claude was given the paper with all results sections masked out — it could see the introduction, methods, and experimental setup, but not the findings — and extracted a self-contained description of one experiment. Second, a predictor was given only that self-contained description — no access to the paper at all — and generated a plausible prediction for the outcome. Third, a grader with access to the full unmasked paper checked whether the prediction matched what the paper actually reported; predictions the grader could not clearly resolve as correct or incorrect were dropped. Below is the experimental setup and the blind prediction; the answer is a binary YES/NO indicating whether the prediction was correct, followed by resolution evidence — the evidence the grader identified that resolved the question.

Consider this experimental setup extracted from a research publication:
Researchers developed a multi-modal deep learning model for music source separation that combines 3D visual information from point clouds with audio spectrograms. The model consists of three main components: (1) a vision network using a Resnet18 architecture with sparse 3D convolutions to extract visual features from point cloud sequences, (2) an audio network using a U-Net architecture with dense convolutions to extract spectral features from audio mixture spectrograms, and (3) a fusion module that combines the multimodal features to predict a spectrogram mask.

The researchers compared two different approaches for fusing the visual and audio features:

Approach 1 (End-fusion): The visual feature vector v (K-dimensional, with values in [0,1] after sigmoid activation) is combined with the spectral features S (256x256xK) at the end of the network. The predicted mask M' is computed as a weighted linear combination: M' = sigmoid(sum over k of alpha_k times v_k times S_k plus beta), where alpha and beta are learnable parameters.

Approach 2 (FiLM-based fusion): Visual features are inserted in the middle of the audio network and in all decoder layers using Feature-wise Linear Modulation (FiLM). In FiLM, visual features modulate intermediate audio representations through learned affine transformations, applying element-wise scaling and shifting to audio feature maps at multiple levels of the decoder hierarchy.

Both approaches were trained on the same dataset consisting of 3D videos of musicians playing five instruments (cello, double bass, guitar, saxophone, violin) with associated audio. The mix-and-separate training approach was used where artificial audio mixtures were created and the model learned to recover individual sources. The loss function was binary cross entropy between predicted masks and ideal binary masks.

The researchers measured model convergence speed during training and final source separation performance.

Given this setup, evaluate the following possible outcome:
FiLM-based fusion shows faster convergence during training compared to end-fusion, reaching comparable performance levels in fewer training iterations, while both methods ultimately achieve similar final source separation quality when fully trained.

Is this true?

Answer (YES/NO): NO